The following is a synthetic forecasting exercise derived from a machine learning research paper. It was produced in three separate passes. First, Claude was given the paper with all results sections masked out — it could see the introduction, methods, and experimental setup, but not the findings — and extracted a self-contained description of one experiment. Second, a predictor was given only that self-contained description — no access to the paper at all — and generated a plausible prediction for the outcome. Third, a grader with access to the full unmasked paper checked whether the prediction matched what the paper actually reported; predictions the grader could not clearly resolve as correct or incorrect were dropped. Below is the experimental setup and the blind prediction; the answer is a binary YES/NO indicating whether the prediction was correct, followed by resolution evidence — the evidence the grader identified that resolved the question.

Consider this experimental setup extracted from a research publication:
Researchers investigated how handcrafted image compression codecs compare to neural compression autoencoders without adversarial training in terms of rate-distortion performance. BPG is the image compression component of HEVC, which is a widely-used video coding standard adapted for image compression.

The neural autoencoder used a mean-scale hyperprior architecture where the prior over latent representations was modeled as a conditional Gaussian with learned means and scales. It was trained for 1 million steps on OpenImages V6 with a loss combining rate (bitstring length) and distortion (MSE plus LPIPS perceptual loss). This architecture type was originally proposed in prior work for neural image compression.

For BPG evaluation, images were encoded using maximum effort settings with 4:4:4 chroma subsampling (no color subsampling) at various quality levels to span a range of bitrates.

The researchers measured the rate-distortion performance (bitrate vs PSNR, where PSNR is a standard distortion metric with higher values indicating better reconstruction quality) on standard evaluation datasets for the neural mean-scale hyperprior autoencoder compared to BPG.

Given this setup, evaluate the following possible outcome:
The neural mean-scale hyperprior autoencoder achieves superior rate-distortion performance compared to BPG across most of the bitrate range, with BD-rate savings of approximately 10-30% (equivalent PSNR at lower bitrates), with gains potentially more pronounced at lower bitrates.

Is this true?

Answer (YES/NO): NO